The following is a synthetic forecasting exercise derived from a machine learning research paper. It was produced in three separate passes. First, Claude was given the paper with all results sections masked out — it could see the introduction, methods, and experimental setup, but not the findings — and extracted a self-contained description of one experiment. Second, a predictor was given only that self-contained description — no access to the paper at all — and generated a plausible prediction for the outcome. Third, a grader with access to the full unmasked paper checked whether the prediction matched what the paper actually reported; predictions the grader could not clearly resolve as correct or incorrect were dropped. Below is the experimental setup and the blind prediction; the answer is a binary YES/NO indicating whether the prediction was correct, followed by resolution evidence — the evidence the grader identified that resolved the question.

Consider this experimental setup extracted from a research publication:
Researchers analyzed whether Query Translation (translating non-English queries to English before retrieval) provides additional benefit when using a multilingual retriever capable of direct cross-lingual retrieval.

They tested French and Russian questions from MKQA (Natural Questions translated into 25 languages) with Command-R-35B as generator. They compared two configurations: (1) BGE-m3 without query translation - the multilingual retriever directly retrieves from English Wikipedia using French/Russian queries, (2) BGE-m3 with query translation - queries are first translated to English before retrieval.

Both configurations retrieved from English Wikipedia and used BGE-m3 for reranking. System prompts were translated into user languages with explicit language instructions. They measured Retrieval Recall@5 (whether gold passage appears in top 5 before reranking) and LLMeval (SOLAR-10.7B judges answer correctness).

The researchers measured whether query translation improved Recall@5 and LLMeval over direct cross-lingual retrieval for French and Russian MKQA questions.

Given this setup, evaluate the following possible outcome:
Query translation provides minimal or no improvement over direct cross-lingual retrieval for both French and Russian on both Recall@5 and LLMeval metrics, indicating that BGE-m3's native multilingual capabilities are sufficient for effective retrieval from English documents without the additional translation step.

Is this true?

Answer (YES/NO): NO